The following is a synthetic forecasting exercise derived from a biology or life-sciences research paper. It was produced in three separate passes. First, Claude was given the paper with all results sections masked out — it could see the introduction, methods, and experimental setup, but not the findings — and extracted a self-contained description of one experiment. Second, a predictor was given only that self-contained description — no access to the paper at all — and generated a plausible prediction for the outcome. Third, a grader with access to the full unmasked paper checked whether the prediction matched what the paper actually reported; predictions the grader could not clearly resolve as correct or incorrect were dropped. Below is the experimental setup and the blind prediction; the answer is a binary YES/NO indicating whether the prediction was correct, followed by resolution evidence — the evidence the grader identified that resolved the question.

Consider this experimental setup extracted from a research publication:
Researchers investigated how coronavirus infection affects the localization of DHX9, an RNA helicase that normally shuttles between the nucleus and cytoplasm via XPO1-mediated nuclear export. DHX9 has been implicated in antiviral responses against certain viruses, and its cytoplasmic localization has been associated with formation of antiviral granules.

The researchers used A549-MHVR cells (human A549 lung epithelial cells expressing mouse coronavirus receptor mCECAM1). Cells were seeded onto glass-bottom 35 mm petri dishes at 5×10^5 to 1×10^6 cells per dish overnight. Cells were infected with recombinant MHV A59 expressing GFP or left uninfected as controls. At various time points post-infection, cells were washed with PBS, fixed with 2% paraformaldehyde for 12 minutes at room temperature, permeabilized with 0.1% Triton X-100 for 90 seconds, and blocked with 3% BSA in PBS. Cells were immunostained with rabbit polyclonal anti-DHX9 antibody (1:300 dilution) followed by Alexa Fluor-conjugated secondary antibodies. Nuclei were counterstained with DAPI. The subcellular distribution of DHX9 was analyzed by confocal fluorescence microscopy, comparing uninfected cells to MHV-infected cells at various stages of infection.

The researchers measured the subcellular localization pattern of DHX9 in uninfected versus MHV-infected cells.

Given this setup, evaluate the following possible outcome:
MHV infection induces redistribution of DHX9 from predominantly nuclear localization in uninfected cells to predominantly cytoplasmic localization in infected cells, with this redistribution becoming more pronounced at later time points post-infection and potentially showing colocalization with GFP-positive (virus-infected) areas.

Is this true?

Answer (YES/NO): NO